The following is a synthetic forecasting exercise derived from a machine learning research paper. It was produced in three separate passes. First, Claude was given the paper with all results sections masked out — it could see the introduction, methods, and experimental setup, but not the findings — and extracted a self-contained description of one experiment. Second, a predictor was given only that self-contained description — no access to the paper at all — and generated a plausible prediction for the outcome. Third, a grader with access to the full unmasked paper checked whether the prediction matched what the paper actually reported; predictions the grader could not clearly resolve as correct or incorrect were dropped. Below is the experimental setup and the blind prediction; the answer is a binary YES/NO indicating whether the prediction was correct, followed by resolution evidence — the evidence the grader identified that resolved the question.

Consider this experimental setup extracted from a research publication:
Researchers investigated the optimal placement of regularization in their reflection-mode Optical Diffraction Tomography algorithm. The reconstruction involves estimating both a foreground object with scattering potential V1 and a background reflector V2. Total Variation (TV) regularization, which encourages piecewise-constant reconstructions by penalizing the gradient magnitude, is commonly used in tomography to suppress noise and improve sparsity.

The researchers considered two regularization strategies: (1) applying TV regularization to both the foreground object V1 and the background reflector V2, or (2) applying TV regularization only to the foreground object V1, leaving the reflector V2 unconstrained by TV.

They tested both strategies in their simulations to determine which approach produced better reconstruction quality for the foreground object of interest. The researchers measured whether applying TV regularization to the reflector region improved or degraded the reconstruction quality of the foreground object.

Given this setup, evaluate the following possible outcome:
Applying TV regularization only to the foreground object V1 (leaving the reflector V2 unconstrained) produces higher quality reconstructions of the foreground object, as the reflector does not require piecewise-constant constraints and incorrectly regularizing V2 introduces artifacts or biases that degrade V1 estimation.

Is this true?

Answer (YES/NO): YES